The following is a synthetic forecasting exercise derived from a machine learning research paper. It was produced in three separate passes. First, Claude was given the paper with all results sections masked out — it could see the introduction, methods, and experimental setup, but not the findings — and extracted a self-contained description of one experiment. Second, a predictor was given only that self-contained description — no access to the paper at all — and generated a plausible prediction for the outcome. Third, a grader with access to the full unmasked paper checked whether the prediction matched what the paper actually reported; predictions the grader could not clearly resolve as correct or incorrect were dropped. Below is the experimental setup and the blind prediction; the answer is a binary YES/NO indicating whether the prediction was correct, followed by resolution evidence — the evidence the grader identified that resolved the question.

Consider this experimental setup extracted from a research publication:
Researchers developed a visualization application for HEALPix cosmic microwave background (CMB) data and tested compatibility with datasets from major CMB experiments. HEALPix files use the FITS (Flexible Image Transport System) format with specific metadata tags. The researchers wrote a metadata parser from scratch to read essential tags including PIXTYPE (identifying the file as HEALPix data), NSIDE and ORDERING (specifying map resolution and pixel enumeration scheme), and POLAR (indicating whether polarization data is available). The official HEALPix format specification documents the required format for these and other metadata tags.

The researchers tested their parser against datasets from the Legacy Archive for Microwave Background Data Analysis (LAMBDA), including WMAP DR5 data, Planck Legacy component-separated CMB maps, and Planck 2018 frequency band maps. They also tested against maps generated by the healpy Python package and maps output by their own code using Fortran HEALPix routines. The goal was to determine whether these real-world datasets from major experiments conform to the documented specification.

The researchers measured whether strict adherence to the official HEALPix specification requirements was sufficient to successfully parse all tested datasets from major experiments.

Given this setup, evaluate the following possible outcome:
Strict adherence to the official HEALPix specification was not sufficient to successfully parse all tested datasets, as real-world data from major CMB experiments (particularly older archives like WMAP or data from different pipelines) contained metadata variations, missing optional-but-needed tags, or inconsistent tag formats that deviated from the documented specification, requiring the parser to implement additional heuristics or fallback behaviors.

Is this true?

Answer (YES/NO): YES